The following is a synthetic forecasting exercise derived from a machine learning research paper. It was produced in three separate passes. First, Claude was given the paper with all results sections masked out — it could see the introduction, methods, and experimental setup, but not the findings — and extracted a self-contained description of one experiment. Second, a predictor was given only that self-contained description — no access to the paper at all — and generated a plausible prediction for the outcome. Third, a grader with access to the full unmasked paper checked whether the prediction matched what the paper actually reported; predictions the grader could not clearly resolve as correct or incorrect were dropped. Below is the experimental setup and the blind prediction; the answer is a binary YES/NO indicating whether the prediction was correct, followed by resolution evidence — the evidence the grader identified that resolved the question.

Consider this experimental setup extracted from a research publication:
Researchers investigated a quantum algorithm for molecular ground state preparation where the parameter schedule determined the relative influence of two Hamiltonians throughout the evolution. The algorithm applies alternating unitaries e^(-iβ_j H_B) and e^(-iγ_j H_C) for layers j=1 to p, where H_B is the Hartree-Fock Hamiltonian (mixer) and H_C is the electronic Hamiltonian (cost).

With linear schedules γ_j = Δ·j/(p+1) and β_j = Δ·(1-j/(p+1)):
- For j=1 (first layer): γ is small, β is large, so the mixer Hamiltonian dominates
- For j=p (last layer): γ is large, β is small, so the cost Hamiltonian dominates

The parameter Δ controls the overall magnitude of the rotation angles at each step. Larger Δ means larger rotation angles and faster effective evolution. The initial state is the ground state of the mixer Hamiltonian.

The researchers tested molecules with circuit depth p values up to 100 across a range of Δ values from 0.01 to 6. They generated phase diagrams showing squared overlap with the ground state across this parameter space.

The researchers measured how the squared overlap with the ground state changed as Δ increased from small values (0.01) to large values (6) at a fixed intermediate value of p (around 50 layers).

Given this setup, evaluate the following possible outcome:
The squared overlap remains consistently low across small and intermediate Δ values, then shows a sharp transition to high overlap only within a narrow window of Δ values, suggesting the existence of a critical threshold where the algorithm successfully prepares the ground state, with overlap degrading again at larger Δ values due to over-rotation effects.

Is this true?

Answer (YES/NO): NO